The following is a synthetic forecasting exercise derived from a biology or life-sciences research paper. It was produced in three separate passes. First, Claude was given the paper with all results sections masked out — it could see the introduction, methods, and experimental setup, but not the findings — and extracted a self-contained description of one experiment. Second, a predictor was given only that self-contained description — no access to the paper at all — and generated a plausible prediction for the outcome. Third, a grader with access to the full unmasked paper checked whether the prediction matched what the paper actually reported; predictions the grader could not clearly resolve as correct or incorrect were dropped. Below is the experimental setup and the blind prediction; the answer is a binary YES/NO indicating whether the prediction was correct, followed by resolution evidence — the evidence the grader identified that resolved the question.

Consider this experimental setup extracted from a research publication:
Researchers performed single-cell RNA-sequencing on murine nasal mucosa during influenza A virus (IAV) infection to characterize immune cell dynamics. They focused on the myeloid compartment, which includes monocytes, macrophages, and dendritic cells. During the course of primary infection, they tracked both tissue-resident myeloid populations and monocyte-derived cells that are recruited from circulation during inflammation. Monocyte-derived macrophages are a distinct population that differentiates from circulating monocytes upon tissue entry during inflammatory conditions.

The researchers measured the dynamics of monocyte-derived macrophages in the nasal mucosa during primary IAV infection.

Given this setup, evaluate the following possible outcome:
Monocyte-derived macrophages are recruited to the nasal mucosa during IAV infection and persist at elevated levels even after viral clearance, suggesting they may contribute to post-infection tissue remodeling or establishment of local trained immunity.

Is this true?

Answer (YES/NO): NO